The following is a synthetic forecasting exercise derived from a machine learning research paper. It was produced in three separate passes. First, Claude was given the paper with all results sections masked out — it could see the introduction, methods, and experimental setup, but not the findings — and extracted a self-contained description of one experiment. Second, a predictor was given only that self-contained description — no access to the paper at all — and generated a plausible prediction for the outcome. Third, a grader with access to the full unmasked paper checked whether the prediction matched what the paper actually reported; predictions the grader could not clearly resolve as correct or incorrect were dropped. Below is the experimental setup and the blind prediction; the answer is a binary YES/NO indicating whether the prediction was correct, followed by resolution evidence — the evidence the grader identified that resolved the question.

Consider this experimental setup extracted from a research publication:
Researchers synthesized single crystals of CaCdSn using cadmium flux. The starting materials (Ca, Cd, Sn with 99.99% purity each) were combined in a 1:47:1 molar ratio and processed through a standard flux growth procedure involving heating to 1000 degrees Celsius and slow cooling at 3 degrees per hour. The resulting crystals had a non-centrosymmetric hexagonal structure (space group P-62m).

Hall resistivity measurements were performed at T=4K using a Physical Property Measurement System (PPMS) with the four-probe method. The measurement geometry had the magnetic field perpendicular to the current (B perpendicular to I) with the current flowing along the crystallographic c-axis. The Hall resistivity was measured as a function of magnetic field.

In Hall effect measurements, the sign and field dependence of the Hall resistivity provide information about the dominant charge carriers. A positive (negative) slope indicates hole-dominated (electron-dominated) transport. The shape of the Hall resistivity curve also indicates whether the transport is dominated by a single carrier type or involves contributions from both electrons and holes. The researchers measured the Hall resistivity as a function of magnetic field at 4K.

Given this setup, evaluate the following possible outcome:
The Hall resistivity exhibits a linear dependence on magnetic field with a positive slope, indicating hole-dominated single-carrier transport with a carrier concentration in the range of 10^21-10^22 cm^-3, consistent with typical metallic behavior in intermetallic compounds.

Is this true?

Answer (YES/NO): NO